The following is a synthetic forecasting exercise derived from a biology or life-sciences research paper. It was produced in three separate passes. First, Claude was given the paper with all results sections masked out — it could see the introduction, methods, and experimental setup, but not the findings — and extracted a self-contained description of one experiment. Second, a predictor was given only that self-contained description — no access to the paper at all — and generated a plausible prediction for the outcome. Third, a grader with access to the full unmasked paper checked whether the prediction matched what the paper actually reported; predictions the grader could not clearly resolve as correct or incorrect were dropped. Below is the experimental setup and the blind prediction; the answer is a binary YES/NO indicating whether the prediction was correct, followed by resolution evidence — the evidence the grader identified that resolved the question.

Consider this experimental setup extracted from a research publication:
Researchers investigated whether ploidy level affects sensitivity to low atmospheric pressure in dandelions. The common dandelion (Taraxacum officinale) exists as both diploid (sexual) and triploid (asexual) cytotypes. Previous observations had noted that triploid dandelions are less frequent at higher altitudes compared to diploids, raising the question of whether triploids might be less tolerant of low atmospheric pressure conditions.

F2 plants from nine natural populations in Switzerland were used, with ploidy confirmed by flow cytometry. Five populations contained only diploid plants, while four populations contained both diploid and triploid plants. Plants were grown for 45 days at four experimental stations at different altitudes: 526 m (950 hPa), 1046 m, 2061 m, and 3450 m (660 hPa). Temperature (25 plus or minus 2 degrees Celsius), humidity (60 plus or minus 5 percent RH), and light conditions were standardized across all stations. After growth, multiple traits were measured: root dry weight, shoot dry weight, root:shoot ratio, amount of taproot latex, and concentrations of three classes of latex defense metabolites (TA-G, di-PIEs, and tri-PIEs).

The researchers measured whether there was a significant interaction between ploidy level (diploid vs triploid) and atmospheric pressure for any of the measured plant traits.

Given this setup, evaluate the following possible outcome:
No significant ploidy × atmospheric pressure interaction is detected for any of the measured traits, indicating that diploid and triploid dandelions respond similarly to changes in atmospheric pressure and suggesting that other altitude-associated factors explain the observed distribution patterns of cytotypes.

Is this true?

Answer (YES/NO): YES